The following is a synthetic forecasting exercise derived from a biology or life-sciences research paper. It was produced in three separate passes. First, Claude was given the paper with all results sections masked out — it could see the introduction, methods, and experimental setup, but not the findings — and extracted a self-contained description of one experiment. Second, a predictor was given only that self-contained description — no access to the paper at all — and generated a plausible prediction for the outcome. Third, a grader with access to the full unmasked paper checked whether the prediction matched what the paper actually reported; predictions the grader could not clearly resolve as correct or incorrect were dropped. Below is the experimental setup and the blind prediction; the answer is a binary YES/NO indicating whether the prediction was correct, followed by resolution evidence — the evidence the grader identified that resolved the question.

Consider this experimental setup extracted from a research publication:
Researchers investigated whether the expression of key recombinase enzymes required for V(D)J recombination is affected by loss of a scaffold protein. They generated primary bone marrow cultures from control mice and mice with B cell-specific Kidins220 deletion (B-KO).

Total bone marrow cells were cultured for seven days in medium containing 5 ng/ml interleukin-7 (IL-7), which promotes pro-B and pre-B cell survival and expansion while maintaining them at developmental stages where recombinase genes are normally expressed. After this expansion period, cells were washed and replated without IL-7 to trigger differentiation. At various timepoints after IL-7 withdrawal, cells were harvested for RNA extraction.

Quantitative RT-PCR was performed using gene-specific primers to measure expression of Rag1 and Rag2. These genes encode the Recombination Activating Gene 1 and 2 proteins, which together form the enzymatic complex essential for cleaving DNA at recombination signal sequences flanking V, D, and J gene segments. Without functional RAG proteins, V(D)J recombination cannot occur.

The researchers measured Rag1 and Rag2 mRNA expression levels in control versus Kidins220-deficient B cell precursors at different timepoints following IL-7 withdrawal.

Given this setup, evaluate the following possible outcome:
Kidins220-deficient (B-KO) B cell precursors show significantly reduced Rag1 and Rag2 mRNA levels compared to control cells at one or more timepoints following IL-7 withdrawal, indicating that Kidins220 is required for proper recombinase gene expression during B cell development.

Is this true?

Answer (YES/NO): NO